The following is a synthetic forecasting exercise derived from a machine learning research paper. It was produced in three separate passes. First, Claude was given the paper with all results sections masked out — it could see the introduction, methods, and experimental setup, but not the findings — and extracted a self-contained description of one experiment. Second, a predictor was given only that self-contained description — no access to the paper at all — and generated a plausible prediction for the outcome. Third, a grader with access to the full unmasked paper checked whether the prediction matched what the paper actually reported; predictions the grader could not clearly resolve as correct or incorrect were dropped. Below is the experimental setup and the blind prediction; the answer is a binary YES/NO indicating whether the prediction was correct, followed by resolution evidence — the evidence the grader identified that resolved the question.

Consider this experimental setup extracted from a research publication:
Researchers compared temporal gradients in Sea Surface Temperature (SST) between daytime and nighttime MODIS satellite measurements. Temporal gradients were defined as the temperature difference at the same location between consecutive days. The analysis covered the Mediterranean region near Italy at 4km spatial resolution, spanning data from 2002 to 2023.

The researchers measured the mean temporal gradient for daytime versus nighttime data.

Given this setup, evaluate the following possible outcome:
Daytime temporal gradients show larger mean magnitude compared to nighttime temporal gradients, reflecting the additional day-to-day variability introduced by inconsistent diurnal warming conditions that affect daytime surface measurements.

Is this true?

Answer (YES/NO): YES